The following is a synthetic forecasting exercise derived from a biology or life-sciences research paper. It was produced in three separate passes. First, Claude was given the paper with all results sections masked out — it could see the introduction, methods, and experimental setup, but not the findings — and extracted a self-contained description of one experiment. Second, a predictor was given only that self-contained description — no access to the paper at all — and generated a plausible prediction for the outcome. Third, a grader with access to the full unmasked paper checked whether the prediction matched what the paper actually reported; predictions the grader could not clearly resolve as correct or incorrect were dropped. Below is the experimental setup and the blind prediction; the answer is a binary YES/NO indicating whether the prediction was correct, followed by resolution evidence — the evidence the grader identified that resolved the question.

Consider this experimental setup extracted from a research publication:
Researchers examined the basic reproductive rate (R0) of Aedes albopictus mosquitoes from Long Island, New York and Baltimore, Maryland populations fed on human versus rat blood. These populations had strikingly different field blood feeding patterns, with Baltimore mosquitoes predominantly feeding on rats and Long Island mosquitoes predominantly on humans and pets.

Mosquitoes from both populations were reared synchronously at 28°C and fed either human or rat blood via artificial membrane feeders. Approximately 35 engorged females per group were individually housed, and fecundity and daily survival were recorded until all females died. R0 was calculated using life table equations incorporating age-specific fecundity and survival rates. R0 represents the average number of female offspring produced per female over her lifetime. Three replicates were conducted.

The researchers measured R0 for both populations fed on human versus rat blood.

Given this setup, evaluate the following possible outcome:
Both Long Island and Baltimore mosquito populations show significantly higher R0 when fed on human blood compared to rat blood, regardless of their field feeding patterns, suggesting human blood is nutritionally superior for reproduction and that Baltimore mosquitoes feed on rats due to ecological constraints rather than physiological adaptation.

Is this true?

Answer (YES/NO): NO